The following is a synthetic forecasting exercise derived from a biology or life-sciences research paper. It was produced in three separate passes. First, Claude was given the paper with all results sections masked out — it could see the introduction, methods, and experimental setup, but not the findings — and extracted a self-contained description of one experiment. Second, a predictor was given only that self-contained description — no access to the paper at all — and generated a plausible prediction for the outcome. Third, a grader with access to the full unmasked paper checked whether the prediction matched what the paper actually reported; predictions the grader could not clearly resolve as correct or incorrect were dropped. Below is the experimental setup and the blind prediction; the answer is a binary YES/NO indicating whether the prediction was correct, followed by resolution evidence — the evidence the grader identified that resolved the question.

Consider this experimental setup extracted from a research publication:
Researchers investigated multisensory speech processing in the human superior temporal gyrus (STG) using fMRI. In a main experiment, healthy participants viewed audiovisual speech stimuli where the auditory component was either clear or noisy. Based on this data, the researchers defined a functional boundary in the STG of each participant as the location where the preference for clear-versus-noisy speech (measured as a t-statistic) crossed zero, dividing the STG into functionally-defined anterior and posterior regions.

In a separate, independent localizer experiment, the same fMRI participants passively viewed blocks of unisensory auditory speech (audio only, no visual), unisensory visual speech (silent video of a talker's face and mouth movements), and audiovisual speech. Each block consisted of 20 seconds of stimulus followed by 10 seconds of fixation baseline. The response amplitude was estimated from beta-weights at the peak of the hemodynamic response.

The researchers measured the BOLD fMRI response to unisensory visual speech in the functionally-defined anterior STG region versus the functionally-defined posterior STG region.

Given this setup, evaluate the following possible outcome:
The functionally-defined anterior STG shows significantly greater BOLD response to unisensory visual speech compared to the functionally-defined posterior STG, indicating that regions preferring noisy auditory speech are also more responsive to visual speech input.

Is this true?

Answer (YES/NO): NO